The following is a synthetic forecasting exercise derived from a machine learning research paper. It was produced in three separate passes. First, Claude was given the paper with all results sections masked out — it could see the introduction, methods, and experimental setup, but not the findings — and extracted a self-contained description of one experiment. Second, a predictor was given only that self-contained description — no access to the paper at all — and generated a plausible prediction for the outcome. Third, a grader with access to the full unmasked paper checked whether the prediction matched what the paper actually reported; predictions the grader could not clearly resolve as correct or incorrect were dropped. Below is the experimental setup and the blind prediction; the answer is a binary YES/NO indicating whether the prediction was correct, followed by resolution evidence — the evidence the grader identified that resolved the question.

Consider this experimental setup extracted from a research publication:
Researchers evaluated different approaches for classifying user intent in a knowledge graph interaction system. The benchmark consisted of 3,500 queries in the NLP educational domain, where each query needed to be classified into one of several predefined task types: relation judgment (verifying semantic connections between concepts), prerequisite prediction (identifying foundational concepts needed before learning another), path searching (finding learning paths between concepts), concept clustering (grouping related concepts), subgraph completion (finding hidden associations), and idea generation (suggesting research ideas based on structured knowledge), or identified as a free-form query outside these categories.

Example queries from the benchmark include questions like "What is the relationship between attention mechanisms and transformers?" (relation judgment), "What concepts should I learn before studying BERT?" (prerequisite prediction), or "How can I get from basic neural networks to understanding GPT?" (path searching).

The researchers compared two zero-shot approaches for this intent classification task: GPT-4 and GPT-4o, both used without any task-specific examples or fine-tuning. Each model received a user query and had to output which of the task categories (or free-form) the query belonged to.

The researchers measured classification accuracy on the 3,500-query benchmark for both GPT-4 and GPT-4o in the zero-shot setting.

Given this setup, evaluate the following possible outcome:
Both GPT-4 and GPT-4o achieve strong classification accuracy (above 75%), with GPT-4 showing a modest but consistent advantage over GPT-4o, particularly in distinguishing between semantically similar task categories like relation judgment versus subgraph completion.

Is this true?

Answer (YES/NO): NO